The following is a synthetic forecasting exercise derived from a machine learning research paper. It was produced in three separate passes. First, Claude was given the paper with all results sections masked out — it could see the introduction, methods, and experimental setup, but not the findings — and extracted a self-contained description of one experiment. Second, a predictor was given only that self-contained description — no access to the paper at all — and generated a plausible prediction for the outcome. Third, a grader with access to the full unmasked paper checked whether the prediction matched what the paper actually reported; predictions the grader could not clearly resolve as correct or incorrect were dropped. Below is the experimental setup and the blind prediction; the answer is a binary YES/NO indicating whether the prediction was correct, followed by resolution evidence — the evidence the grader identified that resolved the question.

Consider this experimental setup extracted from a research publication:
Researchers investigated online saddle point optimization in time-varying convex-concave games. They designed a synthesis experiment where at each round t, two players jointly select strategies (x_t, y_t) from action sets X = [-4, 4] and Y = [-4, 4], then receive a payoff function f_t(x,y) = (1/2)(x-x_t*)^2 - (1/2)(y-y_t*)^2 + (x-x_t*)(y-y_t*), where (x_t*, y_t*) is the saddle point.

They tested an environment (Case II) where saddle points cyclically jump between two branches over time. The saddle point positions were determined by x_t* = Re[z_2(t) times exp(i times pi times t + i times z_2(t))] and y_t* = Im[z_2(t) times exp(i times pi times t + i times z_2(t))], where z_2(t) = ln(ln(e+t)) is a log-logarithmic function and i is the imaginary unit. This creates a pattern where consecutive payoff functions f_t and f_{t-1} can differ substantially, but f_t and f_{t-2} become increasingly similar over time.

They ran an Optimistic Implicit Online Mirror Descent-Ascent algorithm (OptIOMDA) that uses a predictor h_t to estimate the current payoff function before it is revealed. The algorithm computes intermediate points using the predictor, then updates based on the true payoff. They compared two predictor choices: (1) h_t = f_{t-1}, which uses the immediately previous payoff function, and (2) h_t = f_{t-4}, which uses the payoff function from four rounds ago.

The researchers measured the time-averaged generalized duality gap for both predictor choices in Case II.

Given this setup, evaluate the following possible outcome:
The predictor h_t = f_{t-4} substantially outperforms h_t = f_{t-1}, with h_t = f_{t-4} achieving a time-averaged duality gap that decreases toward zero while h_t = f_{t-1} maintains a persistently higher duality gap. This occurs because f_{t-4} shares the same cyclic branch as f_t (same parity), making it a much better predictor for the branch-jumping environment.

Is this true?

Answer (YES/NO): YES